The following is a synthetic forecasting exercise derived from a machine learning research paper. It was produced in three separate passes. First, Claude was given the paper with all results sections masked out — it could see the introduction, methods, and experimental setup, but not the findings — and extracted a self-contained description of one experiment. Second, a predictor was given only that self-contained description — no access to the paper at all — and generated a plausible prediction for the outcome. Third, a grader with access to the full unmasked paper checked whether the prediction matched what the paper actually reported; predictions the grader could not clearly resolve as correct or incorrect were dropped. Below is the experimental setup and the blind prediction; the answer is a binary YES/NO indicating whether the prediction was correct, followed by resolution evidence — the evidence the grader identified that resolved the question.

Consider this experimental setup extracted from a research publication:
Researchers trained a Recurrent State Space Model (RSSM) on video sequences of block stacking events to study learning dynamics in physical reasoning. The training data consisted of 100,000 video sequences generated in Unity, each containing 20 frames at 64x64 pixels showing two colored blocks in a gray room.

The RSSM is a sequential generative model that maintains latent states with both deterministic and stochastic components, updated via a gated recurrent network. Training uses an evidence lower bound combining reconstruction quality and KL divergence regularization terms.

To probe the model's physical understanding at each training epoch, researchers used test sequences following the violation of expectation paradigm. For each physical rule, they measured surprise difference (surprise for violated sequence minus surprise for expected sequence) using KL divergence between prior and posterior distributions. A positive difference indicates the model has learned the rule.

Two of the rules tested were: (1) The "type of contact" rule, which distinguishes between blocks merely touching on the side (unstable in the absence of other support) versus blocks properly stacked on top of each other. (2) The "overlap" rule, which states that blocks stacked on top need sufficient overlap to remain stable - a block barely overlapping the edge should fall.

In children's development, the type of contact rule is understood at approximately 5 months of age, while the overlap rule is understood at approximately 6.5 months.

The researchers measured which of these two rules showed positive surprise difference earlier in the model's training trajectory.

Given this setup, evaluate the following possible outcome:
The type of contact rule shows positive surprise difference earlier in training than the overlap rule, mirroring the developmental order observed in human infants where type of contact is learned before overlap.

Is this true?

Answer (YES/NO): YES